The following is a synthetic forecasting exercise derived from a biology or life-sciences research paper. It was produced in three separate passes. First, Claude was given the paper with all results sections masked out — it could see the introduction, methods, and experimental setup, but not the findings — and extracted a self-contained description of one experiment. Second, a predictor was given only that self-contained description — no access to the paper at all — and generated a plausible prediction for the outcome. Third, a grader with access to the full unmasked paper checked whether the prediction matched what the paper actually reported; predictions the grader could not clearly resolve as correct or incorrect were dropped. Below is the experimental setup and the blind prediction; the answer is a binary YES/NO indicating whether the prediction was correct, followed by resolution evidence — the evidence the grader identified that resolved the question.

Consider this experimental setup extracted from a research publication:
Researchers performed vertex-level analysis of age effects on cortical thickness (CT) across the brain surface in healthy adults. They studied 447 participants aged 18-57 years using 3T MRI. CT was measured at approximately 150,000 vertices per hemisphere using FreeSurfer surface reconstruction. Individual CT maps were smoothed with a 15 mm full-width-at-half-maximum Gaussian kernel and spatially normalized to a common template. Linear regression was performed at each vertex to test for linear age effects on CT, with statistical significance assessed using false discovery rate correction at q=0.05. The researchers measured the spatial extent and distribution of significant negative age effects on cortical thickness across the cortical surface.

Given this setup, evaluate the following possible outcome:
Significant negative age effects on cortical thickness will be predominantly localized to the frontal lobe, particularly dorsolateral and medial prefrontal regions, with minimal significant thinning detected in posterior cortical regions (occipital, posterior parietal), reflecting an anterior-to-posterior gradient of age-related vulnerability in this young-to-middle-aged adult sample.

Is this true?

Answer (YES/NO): NO